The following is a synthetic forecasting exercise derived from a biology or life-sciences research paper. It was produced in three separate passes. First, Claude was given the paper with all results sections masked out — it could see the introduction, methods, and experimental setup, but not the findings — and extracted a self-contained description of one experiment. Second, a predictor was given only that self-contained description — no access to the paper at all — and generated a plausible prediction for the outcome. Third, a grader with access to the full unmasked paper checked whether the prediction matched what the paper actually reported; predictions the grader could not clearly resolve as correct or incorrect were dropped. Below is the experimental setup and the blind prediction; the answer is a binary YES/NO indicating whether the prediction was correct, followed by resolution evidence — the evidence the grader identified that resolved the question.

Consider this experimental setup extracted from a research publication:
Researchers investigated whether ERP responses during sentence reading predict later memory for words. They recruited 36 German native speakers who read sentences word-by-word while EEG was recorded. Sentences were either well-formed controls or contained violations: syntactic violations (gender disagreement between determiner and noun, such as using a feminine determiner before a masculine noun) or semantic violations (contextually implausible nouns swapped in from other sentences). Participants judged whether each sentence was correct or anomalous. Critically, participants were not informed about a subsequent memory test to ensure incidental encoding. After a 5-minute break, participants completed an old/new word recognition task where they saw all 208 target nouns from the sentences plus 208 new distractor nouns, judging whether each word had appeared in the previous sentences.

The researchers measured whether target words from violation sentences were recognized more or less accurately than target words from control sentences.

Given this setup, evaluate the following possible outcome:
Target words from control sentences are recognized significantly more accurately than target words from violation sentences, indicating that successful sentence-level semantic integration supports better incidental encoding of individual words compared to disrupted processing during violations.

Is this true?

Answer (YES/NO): NO